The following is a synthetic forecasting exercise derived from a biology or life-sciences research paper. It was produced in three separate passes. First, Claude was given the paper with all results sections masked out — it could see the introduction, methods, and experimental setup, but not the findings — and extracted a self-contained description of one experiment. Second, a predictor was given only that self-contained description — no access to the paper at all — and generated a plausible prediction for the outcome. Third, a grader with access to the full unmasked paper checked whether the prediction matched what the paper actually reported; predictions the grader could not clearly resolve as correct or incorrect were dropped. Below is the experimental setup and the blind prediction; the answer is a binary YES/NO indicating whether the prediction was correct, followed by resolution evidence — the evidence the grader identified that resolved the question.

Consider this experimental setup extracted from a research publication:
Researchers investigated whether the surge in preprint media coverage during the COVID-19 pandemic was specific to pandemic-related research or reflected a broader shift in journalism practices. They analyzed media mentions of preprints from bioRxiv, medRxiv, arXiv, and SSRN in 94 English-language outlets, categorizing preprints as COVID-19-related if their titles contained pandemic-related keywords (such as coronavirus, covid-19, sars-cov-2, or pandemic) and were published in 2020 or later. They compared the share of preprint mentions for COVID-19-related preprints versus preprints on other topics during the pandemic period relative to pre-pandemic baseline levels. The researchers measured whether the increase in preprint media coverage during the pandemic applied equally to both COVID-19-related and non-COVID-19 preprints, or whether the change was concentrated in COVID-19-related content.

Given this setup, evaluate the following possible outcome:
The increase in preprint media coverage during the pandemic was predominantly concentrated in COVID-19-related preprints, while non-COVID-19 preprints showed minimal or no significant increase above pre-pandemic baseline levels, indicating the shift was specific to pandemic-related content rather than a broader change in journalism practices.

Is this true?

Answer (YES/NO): YES